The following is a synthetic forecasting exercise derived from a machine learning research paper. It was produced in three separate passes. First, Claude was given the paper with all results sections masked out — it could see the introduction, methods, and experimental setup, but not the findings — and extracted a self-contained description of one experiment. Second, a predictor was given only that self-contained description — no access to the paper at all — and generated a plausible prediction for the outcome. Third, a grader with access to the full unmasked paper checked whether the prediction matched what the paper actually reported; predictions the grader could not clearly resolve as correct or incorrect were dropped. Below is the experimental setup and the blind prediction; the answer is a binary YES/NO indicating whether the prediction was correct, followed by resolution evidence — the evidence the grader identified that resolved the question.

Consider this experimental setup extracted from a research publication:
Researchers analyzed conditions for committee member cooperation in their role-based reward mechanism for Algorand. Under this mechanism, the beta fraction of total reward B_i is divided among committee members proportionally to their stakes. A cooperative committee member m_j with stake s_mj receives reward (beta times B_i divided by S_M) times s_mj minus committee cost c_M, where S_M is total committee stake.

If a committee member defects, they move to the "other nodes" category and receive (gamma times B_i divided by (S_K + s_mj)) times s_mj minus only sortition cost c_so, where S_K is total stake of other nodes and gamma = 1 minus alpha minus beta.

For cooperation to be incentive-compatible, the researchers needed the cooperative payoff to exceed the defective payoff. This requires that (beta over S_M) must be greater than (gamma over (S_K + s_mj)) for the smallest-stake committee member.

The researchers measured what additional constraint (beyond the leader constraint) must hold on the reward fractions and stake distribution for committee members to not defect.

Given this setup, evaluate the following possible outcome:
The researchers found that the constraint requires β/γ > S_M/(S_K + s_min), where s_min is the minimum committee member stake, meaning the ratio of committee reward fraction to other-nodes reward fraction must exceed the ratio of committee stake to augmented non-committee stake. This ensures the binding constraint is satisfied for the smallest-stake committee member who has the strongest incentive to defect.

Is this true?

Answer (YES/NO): YES